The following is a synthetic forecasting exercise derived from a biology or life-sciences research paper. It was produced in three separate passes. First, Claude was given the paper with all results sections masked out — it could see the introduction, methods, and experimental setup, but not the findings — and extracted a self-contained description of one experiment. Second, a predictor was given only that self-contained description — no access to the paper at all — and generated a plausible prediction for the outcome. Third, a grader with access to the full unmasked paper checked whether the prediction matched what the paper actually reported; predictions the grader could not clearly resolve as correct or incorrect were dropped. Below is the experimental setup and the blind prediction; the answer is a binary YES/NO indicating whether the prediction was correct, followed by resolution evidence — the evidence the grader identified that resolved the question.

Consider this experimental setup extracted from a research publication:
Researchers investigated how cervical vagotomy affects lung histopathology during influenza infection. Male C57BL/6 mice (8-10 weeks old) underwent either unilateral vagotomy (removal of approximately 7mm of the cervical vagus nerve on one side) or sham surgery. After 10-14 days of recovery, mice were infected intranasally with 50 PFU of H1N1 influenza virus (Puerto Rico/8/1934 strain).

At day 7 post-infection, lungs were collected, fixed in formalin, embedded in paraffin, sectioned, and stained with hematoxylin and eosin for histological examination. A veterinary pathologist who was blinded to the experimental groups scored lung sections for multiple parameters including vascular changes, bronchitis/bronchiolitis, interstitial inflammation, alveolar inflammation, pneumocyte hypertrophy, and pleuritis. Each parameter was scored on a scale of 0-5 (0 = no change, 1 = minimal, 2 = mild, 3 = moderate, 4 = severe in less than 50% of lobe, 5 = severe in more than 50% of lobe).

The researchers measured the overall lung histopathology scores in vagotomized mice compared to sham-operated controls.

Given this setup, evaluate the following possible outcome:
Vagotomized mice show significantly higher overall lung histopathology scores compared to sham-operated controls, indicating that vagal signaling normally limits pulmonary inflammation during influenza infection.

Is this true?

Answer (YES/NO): NO